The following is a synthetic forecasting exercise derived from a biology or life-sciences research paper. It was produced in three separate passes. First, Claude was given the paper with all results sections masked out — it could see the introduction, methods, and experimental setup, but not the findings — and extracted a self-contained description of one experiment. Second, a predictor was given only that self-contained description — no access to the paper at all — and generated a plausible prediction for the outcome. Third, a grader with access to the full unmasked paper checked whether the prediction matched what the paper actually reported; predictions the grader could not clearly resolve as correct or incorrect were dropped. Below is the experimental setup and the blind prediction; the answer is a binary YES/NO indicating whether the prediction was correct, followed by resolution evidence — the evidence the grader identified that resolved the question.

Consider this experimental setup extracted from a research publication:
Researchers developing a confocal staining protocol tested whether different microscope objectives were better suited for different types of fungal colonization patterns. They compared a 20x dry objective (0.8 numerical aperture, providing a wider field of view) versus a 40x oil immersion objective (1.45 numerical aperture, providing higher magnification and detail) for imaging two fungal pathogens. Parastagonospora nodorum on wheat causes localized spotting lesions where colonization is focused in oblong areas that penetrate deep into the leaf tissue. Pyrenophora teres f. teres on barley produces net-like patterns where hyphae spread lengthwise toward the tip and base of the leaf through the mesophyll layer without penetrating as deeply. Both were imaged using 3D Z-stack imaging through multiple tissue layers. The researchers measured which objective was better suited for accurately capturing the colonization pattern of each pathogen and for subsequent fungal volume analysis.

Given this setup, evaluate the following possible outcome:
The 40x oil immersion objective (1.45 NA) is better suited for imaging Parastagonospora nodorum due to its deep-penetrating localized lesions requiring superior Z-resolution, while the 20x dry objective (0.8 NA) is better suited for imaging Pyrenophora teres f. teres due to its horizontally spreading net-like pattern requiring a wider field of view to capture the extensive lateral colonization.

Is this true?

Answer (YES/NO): YES